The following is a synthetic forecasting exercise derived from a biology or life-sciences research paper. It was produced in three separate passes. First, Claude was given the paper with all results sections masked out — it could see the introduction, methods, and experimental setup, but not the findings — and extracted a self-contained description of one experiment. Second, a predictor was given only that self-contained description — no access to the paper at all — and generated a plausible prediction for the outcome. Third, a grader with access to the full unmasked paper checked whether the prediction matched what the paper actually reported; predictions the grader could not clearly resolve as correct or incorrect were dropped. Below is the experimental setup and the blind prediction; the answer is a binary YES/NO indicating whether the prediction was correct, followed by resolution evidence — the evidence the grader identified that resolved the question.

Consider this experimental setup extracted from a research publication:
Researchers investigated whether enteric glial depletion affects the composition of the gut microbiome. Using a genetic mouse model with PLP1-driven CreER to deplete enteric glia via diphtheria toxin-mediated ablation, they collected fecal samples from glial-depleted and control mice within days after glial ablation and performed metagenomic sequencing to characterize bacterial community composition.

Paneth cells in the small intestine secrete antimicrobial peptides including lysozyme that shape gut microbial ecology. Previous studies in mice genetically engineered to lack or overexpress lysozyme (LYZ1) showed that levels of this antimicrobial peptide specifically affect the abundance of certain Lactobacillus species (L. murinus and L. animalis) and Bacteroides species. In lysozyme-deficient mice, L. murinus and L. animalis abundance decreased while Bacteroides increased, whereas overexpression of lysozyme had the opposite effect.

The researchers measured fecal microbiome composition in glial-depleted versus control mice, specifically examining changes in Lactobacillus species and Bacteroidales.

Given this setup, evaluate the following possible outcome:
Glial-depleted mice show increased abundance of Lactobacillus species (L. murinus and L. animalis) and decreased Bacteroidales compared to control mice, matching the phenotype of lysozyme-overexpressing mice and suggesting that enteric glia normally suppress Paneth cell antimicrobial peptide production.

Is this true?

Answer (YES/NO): NO